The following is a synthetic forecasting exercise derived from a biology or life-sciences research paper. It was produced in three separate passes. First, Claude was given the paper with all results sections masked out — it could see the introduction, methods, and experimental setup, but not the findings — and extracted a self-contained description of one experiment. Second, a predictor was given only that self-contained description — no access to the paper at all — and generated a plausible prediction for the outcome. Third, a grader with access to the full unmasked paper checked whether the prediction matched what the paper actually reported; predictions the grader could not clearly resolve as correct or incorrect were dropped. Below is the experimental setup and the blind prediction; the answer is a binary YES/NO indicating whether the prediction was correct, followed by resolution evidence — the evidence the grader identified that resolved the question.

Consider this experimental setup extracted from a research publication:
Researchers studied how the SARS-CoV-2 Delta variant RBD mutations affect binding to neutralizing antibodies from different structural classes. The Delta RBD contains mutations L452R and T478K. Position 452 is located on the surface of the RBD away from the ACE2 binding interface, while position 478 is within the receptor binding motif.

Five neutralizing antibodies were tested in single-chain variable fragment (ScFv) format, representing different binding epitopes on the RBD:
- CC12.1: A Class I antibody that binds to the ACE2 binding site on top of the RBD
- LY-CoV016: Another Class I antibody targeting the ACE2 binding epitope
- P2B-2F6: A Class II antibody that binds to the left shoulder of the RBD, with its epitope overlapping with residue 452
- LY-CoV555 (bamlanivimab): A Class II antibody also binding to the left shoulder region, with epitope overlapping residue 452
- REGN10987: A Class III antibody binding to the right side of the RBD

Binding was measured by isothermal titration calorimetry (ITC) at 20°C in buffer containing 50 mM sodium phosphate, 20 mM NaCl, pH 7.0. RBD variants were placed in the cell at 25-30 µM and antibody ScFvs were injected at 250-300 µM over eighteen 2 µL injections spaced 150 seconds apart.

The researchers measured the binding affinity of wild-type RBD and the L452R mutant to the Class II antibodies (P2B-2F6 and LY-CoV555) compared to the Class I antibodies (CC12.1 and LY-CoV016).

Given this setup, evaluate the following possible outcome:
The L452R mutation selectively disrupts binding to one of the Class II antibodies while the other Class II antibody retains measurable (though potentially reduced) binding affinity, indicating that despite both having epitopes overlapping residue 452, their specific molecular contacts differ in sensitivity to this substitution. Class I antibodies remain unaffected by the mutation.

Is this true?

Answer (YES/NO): NO